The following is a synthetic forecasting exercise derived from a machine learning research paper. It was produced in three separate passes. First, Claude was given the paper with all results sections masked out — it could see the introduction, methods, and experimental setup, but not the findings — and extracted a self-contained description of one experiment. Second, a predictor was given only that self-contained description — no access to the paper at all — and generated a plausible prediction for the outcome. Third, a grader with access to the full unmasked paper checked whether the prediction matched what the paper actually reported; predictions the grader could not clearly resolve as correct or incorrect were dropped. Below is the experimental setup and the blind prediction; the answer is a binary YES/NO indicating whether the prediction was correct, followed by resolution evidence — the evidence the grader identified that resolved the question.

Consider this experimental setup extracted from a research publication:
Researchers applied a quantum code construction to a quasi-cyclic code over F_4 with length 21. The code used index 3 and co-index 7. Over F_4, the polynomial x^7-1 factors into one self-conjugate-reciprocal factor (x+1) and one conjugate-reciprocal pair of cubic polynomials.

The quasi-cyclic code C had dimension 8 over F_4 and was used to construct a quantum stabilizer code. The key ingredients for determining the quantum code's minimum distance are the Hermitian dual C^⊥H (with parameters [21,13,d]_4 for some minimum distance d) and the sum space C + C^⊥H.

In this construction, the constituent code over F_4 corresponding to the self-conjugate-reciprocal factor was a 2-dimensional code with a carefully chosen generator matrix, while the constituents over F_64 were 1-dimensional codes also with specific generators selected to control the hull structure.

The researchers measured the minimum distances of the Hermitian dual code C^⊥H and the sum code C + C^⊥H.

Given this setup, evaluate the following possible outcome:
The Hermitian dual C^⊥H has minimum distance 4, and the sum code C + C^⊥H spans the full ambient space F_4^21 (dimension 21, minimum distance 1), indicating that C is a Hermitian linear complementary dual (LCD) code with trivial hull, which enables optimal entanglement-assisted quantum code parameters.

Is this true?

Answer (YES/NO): NO